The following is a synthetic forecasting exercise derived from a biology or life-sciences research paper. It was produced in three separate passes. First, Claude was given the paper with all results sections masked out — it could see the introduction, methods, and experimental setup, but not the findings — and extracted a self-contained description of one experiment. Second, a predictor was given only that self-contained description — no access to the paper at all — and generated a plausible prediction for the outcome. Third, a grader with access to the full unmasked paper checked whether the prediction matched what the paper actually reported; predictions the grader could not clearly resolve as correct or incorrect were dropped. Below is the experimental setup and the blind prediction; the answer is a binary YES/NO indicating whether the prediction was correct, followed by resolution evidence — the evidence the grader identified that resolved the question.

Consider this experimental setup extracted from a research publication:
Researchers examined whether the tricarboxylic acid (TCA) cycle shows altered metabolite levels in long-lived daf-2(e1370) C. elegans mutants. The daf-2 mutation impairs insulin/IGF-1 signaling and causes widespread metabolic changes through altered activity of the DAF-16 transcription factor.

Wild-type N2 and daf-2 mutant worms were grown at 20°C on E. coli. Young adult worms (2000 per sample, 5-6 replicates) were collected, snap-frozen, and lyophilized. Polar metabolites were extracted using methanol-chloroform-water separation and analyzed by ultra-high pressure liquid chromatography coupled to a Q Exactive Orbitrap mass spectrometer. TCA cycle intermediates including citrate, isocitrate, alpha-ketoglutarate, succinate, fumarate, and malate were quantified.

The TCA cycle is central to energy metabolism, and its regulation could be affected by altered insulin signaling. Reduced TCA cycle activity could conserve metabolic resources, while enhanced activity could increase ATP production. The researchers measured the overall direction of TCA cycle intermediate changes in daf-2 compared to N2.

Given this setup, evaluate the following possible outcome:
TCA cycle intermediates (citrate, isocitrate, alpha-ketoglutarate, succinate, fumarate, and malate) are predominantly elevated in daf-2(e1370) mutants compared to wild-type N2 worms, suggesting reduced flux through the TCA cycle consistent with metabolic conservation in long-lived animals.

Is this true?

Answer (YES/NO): NO